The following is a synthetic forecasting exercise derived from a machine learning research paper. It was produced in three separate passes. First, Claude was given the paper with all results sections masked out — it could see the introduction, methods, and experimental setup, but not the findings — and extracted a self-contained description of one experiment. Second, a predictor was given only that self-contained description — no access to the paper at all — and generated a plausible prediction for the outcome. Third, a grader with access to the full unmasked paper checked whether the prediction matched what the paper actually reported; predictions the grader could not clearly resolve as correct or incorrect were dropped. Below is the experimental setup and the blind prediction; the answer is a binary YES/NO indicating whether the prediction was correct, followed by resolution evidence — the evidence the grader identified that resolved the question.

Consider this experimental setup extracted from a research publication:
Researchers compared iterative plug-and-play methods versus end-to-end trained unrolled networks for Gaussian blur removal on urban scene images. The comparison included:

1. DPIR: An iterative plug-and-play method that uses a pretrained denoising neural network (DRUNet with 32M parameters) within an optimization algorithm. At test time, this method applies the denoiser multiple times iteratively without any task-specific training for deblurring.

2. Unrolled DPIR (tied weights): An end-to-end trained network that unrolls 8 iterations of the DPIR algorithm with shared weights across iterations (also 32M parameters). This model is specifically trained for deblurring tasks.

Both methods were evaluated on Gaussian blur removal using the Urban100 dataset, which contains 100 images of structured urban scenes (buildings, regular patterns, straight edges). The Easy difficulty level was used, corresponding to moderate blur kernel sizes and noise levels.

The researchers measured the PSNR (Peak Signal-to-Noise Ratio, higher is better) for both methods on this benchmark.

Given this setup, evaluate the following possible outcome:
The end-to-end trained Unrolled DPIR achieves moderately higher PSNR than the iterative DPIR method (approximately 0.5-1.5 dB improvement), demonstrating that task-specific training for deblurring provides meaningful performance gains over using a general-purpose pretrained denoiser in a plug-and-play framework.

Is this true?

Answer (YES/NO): NO